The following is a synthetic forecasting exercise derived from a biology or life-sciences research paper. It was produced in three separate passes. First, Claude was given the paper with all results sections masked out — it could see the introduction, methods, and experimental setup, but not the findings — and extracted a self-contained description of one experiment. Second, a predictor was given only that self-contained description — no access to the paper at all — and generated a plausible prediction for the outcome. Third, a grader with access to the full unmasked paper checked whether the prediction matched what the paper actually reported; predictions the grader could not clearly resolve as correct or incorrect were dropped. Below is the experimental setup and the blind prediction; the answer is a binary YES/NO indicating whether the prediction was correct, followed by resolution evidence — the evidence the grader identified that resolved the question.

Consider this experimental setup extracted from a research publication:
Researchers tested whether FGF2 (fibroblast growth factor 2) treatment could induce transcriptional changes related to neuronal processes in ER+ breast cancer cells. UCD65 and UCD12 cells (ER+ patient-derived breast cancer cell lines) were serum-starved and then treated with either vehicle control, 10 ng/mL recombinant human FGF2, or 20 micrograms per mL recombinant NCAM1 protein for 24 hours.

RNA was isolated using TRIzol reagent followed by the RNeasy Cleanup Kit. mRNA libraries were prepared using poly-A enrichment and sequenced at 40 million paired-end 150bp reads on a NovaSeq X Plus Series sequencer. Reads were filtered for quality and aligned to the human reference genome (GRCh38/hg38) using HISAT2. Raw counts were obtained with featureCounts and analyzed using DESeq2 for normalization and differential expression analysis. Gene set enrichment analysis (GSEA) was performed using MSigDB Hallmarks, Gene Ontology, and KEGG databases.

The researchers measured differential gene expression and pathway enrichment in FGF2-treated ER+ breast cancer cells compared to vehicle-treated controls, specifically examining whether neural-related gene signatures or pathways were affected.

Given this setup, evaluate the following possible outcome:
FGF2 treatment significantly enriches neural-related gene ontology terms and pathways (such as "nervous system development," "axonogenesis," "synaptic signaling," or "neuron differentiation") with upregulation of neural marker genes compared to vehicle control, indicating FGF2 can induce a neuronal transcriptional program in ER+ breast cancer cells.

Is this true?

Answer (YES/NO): NO